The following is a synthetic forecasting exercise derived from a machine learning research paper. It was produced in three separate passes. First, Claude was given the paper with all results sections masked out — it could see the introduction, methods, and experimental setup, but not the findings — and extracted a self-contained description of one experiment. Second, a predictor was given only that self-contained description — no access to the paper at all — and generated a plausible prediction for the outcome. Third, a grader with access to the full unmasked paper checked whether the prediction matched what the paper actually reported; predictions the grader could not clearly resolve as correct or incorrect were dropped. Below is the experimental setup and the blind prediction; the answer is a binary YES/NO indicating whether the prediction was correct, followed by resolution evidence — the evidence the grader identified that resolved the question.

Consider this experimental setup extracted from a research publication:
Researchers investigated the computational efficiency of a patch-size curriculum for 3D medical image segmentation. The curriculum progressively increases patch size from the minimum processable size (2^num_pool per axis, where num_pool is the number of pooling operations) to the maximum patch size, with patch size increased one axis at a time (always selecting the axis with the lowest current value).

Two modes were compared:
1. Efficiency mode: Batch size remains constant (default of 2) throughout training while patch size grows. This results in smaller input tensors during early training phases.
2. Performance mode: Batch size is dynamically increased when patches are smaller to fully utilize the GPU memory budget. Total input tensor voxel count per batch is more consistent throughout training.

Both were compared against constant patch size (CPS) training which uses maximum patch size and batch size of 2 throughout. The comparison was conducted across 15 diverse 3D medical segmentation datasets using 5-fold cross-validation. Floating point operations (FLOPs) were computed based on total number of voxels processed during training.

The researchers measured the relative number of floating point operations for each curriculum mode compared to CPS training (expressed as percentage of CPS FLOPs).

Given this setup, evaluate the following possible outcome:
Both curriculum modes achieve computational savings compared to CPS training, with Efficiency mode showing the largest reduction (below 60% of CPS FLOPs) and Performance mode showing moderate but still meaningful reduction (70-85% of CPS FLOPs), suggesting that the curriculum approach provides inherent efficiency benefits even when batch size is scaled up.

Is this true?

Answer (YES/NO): NO